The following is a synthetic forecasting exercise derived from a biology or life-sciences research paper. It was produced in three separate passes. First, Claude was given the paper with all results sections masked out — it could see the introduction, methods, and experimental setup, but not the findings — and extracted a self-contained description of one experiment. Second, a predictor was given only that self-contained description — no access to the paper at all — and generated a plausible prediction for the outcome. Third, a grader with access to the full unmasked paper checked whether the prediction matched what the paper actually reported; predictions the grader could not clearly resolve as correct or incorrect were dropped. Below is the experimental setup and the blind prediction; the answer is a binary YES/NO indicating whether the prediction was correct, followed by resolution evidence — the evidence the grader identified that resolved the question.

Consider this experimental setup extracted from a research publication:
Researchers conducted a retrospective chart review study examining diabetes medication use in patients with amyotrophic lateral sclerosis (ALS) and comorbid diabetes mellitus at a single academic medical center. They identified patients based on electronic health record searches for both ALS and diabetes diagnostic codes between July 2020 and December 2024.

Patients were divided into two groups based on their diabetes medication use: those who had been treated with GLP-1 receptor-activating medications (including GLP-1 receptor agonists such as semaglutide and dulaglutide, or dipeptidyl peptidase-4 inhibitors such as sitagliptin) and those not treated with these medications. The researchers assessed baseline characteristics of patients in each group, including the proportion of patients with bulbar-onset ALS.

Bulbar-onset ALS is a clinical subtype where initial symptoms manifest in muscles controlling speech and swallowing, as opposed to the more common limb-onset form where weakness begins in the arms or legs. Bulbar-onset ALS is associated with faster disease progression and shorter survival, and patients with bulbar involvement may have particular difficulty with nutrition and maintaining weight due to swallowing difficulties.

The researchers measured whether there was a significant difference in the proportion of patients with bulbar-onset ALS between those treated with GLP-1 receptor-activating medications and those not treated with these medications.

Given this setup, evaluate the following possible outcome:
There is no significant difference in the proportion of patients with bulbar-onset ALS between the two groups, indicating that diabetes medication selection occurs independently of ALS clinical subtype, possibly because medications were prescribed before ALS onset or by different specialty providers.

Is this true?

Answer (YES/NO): YES